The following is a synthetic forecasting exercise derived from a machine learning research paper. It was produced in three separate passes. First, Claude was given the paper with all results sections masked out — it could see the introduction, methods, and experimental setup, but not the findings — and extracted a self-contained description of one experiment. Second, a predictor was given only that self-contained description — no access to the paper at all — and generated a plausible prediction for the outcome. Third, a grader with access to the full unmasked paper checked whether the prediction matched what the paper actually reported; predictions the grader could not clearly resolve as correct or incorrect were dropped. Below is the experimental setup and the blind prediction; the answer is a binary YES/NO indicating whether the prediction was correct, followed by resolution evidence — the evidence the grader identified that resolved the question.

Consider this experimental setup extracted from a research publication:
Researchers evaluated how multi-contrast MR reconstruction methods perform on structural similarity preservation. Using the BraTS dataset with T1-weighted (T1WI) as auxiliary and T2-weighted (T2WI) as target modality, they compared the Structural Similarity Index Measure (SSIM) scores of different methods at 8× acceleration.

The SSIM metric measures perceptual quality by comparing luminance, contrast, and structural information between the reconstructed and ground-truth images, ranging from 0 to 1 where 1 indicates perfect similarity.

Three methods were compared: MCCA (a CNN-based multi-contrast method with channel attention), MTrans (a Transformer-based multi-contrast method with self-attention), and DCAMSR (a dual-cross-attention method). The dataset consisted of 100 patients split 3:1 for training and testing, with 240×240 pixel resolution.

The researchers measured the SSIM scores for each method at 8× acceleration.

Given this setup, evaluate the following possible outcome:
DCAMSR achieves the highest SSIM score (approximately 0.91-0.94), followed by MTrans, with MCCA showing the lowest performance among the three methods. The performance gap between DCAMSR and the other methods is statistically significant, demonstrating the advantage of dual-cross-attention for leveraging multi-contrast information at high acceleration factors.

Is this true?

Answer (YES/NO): NO